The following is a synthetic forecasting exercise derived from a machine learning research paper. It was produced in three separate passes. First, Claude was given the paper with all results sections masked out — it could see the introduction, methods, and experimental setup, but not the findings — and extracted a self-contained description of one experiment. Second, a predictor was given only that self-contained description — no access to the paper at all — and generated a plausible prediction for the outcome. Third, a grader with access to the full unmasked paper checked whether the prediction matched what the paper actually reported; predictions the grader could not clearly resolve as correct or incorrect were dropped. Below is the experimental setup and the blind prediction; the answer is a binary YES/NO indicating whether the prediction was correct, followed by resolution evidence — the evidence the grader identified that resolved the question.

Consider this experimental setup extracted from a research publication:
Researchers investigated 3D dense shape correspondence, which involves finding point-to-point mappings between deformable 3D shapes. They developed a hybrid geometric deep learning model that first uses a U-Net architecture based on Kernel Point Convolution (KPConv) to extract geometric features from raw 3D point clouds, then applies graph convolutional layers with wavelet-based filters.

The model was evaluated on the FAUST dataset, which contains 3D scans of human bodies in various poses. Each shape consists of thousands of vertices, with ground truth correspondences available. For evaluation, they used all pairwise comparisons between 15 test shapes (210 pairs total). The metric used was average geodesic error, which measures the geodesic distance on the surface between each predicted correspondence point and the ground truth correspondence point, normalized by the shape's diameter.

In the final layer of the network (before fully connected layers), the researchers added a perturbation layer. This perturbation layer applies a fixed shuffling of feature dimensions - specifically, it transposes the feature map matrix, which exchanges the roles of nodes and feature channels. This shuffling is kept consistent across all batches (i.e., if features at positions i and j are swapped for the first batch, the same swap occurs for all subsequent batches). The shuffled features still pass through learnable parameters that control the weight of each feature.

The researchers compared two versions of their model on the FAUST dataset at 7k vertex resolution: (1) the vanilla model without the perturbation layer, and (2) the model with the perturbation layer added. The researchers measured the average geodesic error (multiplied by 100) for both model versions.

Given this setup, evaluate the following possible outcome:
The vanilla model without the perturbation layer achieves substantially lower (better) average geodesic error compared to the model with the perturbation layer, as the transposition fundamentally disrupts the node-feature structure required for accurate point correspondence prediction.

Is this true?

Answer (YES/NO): NO